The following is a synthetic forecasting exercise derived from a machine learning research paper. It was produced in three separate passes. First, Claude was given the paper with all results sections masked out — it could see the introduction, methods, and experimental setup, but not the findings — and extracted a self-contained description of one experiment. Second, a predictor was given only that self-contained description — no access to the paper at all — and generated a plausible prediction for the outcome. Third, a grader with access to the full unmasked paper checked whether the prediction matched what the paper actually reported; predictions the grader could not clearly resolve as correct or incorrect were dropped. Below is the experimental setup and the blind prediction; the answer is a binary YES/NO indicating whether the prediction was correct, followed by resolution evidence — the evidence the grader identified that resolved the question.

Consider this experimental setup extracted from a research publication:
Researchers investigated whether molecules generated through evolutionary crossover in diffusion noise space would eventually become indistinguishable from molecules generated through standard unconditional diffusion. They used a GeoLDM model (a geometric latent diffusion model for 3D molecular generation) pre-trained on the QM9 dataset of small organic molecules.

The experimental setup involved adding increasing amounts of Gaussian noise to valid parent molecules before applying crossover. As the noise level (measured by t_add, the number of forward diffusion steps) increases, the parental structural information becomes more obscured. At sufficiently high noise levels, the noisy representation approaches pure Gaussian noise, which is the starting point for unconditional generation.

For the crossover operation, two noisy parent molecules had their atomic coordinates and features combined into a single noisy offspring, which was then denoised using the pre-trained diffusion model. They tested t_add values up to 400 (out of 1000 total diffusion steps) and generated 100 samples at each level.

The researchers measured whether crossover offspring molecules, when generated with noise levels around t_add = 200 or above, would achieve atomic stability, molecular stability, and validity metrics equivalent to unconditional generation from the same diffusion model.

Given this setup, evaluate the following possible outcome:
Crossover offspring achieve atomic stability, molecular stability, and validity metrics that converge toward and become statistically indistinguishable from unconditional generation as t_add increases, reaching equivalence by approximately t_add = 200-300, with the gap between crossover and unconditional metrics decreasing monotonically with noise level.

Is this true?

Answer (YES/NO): YES